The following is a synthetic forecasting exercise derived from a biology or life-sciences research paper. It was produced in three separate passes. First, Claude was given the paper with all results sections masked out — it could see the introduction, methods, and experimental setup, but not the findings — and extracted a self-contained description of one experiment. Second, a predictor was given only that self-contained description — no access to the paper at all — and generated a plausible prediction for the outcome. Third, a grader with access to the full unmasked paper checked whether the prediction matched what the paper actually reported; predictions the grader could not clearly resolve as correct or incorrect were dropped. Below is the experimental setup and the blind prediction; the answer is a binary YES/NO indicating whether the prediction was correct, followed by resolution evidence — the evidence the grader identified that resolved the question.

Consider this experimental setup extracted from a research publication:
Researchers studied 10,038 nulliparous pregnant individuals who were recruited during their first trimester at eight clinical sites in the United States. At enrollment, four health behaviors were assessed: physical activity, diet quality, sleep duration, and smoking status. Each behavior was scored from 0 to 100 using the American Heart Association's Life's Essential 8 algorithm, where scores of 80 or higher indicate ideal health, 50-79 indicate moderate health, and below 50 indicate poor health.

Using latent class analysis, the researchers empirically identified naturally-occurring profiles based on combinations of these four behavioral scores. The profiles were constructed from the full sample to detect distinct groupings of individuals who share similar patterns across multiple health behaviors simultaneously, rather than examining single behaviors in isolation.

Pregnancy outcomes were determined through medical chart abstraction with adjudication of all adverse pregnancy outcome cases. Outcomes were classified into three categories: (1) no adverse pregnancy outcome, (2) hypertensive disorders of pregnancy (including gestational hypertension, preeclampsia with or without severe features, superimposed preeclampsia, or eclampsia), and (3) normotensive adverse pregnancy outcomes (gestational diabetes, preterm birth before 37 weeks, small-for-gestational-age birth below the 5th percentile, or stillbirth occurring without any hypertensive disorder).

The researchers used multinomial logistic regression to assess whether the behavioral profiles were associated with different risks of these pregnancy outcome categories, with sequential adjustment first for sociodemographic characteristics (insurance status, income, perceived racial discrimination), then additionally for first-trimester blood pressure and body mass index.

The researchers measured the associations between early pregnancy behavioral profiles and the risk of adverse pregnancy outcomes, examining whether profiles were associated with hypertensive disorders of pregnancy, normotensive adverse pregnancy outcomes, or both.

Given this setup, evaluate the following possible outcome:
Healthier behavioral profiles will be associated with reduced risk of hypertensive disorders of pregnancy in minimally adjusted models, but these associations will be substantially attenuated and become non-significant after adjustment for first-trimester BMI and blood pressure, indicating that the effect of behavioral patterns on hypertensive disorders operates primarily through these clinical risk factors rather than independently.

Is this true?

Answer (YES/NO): NO